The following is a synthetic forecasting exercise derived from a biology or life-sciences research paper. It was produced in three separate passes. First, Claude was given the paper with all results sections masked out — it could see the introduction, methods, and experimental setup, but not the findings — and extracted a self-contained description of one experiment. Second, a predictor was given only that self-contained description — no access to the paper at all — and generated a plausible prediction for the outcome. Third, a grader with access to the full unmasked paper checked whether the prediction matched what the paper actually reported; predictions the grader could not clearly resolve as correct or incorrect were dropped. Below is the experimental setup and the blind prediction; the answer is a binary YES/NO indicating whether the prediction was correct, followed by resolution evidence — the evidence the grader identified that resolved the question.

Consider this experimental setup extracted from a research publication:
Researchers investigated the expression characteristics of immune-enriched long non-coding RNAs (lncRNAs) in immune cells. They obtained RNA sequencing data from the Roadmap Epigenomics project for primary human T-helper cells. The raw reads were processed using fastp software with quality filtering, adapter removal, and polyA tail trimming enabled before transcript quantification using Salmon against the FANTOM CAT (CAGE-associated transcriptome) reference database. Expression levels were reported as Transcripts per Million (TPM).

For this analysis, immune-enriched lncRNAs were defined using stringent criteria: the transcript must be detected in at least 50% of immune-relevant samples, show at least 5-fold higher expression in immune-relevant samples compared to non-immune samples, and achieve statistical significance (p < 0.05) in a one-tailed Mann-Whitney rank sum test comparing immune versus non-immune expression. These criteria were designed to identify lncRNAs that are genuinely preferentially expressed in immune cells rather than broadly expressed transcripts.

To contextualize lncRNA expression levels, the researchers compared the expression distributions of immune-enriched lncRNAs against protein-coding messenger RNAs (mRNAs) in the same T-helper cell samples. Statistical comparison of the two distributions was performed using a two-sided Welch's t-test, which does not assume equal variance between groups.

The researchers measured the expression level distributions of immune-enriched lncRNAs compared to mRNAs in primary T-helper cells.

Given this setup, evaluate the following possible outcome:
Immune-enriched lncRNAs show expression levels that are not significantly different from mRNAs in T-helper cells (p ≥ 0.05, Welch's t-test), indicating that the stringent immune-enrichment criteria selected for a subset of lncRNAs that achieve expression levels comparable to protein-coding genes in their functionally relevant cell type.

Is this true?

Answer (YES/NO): NO